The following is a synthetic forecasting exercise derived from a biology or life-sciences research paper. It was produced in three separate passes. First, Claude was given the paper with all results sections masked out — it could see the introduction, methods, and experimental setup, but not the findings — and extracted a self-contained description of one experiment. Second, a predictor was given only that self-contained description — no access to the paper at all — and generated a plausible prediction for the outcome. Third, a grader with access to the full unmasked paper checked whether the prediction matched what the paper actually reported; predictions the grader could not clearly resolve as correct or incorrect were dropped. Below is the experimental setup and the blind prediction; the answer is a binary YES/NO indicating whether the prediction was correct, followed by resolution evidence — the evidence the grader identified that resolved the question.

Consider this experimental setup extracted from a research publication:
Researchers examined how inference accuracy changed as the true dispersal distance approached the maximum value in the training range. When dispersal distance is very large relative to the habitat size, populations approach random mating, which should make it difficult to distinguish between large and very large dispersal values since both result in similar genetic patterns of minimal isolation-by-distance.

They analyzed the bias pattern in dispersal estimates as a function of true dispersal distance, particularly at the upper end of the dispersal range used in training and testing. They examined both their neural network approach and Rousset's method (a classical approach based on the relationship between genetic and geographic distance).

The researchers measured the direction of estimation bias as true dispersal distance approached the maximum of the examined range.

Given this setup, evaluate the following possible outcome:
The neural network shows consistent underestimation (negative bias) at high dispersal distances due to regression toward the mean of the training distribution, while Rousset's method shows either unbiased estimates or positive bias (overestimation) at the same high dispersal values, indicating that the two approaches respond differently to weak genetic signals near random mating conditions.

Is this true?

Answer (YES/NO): YES